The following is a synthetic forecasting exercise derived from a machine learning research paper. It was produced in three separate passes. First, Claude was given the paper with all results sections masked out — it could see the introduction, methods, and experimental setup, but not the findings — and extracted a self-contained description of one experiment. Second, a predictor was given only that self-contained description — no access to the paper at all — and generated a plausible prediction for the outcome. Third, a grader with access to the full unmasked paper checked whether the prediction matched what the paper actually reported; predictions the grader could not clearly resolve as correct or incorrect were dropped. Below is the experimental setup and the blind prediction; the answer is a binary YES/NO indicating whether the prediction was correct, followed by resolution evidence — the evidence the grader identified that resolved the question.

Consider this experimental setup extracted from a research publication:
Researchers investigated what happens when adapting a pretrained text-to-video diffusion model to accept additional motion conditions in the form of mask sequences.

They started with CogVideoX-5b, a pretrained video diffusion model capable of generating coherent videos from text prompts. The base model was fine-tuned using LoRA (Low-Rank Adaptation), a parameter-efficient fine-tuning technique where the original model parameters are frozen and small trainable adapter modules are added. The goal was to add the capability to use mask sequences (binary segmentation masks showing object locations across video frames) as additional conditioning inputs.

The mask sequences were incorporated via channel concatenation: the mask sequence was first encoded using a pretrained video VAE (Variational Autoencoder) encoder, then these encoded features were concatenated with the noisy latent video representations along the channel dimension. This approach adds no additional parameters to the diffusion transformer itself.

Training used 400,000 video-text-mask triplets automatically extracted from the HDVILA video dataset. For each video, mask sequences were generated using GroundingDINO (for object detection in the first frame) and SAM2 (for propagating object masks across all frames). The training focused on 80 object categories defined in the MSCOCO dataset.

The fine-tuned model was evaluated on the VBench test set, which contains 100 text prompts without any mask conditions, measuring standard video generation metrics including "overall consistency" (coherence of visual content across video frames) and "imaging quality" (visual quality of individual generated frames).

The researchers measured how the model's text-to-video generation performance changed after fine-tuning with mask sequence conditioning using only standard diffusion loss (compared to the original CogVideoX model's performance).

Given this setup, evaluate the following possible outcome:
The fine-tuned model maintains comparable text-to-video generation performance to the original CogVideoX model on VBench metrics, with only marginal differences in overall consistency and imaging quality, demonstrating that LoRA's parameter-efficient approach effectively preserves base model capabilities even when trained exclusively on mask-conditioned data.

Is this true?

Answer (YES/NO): NO